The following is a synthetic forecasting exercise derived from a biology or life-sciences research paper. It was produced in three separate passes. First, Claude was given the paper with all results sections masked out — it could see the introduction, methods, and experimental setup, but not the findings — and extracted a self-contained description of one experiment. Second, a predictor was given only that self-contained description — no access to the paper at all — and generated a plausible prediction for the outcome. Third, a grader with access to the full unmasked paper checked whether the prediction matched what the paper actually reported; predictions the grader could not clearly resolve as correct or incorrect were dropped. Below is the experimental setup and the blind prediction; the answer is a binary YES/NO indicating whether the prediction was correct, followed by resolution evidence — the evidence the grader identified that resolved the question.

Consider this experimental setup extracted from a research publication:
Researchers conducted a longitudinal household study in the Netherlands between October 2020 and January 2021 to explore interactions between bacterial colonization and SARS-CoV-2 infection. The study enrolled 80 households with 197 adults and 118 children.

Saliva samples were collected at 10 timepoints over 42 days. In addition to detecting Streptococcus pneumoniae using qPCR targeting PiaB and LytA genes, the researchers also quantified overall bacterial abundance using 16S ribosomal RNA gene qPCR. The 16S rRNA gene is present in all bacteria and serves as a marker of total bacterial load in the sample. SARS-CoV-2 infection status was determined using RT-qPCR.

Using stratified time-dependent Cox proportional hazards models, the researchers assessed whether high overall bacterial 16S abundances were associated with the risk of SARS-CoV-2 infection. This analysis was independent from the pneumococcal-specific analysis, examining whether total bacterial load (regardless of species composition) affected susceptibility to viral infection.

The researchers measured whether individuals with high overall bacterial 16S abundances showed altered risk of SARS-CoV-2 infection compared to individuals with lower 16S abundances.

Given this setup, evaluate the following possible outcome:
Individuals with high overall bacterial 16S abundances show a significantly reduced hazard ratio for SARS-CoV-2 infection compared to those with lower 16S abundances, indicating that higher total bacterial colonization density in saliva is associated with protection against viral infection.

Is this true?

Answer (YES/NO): NO